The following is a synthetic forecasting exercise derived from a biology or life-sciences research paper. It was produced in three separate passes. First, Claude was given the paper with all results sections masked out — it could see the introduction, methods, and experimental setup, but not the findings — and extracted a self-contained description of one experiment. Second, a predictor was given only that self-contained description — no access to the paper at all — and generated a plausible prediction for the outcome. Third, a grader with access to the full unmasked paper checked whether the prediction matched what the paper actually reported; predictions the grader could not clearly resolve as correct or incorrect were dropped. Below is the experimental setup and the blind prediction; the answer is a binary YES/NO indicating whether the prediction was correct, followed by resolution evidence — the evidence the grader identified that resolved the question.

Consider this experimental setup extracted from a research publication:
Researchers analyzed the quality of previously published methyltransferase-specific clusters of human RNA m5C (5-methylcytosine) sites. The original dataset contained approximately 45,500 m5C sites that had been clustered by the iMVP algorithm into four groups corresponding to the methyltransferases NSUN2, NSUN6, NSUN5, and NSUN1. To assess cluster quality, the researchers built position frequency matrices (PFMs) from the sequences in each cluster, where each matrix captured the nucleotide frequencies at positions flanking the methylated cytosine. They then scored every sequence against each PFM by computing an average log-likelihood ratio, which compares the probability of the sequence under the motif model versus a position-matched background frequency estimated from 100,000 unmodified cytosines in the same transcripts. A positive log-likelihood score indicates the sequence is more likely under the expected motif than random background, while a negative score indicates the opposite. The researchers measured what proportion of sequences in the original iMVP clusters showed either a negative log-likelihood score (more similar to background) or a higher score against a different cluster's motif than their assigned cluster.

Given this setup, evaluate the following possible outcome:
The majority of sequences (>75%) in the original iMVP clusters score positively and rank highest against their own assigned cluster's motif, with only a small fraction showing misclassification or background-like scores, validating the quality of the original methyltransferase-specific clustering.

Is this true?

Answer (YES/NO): NO